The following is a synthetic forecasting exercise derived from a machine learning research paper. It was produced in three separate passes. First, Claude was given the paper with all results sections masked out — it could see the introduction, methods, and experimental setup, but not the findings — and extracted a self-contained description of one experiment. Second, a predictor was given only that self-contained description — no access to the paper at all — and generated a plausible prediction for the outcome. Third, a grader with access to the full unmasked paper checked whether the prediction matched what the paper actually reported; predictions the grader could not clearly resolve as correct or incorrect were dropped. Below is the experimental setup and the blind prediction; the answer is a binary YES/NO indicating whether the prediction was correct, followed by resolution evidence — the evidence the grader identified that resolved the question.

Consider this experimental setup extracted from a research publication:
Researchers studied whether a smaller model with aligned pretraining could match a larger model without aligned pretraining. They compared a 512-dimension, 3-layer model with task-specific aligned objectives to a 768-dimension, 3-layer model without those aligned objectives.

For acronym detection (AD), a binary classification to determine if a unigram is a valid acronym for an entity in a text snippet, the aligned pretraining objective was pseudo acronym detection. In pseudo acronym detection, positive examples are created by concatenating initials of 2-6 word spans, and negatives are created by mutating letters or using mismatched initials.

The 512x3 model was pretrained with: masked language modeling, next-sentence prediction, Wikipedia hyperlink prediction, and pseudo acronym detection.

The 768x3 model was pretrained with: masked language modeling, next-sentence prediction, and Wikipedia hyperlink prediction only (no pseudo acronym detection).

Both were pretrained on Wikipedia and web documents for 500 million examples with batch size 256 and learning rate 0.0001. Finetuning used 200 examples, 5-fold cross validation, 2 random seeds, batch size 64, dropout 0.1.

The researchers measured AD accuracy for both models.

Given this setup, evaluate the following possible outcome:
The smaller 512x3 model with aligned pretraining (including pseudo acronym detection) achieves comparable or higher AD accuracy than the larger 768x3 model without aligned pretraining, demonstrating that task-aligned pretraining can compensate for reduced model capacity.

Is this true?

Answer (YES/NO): YES